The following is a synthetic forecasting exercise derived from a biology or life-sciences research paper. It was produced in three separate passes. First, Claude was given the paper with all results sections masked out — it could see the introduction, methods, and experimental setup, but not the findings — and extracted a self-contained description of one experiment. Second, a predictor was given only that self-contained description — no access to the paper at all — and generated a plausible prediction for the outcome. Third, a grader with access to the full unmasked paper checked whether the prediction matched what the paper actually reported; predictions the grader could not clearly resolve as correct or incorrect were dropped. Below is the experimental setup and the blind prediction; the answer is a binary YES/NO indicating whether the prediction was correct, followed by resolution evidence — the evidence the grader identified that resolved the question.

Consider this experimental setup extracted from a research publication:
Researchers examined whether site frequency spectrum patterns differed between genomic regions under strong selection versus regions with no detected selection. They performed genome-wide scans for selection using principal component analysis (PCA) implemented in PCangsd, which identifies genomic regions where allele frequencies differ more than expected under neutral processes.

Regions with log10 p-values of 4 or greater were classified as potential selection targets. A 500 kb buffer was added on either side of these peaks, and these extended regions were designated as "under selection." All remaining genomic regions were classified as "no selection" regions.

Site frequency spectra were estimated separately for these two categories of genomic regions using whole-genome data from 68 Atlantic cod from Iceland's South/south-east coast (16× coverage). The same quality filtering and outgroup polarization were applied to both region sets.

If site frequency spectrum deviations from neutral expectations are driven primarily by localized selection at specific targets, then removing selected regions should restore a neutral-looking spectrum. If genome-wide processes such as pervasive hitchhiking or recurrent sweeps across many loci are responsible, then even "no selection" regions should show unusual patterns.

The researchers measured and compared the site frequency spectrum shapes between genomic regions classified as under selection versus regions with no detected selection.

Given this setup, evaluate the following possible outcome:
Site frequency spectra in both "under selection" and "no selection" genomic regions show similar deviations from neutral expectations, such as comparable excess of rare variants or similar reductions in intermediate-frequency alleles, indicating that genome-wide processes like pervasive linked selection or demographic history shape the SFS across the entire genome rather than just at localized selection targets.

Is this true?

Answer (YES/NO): YES